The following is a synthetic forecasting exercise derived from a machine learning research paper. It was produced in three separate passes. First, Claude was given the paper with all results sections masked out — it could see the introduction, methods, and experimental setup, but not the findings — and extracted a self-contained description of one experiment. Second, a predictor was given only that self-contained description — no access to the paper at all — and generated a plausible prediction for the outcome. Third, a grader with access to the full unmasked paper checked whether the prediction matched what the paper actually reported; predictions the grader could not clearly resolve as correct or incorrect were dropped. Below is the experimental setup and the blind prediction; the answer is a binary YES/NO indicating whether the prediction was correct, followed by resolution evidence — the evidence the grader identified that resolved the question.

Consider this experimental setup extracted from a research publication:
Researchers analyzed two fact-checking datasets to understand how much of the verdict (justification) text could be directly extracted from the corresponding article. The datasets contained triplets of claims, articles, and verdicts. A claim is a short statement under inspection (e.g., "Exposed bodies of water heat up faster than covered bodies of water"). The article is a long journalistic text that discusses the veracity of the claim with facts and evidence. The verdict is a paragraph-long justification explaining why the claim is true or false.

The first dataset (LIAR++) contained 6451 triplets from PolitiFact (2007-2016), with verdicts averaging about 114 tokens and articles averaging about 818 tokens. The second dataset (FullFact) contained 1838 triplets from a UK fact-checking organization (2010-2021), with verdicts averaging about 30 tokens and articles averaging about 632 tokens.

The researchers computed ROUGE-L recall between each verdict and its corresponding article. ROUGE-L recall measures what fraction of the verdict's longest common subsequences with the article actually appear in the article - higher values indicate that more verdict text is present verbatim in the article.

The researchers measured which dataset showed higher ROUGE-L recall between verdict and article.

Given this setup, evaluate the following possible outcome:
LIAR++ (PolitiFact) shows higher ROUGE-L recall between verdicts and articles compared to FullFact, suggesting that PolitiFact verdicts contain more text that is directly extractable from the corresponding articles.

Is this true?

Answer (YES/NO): NO